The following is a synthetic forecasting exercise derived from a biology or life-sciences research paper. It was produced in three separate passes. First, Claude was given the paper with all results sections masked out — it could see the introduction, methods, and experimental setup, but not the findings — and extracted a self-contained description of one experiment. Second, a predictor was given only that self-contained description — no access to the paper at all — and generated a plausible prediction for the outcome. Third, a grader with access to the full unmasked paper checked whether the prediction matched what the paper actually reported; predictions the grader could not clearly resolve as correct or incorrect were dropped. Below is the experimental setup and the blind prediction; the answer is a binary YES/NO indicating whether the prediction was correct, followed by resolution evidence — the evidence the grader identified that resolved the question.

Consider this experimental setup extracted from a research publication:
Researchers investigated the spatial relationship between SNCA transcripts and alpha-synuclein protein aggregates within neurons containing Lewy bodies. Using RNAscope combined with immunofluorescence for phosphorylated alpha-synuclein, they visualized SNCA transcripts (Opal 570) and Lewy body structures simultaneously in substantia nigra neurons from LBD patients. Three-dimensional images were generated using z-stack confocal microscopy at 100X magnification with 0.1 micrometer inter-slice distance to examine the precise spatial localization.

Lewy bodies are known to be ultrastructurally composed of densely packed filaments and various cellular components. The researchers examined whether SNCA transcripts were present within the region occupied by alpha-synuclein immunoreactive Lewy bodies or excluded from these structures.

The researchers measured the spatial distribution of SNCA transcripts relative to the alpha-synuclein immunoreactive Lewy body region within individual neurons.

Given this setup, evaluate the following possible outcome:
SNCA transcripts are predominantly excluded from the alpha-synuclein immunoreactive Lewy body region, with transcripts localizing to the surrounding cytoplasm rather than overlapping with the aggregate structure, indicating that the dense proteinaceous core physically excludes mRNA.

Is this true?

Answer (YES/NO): YES